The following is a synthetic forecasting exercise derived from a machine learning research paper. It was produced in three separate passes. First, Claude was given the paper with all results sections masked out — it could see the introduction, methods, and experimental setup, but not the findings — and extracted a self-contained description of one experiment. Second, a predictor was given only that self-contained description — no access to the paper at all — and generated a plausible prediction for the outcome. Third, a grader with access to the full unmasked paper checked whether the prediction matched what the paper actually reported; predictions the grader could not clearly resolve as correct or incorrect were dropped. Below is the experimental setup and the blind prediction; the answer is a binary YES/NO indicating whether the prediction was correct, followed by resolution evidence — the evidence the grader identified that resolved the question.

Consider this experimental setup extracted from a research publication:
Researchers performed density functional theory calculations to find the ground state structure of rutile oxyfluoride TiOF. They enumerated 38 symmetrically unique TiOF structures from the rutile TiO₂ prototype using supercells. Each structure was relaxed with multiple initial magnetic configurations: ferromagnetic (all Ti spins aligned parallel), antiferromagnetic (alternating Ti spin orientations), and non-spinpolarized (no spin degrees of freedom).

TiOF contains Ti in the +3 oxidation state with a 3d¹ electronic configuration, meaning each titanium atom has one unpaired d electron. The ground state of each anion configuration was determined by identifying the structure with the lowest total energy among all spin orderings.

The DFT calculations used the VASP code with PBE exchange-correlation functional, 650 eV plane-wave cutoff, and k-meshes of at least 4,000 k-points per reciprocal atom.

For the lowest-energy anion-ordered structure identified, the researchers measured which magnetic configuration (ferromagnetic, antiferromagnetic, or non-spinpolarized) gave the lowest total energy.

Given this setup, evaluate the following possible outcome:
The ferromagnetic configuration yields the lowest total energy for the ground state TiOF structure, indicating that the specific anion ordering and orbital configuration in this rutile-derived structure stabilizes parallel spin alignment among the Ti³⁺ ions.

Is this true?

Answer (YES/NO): NO